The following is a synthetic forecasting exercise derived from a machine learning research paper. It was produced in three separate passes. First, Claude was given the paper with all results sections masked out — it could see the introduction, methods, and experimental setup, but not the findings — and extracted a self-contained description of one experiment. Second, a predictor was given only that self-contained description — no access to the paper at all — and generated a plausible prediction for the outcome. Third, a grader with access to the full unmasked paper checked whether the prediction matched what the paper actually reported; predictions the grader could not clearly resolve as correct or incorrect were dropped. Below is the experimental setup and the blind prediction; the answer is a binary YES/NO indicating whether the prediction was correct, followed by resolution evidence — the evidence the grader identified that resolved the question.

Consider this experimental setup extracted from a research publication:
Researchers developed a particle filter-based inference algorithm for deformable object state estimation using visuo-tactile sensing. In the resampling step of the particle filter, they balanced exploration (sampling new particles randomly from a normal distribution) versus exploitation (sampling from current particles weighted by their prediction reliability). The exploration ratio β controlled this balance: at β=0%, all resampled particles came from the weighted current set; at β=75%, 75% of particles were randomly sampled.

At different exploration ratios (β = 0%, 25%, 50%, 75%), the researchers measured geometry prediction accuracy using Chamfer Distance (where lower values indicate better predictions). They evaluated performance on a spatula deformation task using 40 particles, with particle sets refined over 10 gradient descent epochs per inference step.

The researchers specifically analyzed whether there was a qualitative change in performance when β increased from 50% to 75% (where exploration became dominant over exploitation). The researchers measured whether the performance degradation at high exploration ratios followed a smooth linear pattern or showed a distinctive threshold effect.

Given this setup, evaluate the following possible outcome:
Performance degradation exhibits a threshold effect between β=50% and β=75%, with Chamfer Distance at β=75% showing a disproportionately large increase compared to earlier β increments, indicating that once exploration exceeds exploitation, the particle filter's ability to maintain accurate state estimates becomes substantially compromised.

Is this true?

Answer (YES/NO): YES